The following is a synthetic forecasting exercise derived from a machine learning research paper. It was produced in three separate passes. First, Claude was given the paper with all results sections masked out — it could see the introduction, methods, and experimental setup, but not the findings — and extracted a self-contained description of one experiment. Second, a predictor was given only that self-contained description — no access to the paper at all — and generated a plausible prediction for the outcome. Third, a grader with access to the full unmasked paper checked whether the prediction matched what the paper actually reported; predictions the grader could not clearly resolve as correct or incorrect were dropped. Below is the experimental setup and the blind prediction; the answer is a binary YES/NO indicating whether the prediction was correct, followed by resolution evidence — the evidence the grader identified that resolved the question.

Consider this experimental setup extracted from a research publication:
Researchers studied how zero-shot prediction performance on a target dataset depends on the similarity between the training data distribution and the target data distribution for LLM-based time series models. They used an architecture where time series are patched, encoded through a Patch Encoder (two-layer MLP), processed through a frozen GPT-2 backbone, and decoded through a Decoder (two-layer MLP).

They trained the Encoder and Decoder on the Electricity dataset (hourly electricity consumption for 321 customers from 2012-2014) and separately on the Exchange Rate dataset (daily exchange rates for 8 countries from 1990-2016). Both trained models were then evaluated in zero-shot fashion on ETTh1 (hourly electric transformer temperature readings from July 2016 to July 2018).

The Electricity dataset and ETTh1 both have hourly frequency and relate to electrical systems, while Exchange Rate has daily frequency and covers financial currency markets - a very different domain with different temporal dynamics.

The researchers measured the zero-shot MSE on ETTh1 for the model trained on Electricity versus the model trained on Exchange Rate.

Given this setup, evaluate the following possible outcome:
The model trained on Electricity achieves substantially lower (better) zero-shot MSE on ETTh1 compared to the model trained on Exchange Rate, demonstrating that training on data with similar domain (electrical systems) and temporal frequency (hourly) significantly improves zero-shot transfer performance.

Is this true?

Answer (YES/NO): YES